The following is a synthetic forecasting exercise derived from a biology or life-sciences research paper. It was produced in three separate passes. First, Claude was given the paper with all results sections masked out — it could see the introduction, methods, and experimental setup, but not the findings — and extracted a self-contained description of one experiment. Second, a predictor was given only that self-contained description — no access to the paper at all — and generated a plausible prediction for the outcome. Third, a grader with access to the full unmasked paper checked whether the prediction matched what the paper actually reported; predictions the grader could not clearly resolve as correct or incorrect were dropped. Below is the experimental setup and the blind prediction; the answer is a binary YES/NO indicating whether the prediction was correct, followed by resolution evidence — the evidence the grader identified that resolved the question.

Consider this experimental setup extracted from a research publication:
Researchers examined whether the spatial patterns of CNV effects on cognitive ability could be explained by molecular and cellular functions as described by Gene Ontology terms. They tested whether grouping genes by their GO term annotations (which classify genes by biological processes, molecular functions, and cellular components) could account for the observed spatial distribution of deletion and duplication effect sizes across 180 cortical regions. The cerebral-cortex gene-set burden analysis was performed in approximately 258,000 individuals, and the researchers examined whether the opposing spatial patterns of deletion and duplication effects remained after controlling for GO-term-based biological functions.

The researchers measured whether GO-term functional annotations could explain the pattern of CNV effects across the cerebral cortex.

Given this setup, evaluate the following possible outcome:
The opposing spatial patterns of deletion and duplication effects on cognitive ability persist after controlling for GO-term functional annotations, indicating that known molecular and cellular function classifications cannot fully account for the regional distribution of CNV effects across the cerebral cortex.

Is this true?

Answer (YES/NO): YES